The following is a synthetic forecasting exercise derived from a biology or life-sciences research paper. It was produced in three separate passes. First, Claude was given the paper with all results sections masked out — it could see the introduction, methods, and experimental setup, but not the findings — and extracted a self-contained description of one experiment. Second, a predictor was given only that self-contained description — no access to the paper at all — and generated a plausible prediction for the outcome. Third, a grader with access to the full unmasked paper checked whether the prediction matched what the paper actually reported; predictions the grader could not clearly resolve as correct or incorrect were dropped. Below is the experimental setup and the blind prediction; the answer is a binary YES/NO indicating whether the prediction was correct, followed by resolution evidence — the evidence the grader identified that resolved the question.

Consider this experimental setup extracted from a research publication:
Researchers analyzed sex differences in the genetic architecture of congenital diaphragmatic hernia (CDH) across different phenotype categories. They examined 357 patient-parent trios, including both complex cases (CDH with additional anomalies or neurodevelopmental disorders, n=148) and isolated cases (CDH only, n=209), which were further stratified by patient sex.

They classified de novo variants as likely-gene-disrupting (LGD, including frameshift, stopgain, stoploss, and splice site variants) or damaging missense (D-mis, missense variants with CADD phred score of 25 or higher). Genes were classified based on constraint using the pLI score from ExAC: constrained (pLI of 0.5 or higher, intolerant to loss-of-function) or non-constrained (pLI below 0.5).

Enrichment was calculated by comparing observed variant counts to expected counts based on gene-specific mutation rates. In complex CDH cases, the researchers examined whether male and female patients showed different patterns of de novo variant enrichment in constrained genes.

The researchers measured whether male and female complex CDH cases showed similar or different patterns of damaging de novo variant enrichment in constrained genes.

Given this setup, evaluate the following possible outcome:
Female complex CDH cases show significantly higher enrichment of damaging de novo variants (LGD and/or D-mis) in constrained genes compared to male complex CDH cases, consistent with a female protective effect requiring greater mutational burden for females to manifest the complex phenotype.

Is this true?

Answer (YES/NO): NO